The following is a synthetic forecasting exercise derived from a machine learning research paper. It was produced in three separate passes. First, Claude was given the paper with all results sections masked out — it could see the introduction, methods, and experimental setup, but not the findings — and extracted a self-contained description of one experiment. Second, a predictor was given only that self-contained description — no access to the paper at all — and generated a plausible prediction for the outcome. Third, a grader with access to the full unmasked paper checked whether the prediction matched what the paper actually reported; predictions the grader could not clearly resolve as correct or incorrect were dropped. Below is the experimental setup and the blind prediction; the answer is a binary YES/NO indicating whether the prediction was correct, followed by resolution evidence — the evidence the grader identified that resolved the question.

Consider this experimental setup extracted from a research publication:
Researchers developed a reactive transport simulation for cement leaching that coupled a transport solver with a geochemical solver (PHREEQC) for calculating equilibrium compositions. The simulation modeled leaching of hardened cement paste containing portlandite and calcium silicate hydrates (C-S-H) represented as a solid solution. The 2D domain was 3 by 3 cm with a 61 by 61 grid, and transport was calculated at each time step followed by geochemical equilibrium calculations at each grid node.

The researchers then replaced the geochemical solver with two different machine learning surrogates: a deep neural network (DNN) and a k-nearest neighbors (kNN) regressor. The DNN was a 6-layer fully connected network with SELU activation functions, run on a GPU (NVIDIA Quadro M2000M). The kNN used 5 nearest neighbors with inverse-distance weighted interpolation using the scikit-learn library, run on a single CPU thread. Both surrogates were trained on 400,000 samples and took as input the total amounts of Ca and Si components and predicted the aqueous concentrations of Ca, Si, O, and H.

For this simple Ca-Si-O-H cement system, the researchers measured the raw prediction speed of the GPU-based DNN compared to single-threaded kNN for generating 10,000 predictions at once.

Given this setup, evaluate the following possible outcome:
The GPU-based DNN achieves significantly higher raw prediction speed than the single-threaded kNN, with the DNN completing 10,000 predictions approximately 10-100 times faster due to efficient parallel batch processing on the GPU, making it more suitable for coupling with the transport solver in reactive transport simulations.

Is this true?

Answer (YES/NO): YES